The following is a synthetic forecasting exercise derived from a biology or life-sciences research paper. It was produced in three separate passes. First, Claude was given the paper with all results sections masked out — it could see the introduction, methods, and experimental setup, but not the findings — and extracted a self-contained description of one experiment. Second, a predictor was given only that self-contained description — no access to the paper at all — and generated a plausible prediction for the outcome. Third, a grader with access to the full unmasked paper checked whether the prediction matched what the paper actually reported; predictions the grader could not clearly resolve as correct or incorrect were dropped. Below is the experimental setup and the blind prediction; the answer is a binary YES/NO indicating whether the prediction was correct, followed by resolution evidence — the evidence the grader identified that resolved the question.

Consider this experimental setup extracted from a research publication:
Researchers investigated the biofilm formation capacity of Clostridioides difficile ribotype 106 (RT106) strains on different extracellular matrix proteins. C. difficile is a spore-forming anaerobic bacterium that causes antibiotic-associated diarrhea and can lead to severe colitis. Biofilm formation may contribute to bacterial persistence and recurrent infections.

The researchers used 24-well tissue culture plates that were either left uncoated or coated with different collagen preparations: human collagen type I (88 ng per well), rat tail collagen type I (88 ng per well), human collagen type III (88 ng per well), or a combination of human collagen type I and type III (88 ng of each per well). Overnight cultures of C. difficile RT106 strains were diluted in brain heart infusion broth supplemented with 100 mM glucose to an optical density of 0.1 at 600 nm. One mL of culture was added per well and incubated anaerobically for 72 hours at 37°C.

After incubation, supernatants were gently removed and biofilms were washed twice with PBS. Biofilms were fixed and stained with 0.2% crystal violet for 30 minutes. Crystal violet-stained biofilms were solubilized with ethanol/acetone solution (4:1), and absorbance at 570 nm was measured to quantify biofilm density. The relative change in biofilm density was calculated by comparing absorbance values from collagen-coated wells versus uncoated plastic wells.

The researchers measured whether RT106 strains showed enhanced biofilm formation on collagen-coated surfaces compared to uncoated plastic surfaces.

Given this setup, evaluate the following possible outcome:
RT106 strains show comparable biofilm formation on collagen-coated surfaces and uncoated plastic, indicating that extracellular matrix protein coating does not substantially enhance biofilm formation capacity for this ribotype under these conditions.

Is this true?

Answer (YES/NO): NO